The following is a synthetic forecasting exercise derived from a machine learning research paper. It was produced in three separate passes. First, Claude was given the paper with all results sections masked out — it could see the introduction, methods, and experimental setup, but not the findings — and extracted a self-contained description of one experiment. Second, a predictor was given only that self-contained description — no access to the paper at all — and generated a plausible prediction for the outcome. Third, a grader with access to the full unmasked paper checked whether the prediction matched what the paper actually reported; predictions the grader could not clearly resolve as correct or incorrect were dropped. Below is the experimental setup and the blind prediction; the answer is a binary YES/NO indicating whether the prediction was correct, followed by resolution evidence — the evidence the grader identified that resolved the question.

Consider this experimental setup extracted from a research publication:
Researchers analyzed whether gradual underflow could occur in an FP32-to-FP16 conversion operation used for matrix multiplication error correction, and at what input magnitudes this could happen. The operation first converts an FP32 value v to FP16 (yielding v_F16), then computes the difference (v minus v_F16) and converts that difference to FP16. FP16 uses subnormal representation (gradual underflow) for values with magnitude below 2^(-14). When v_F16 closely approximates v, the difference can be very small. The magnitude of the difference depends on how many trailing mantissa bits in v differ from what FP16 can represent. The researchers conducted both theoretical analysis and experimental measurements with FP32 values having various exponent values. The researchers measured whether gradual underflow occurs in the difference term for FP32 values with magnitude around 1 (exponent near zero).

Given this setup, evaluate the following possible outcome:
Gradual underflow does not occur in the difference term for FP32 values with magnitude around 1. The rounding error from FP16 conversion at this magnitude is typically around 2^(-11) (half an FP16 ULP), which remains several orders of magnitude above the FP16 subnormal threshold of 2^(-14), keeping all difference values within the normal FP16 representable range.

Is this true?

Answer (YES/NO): NO